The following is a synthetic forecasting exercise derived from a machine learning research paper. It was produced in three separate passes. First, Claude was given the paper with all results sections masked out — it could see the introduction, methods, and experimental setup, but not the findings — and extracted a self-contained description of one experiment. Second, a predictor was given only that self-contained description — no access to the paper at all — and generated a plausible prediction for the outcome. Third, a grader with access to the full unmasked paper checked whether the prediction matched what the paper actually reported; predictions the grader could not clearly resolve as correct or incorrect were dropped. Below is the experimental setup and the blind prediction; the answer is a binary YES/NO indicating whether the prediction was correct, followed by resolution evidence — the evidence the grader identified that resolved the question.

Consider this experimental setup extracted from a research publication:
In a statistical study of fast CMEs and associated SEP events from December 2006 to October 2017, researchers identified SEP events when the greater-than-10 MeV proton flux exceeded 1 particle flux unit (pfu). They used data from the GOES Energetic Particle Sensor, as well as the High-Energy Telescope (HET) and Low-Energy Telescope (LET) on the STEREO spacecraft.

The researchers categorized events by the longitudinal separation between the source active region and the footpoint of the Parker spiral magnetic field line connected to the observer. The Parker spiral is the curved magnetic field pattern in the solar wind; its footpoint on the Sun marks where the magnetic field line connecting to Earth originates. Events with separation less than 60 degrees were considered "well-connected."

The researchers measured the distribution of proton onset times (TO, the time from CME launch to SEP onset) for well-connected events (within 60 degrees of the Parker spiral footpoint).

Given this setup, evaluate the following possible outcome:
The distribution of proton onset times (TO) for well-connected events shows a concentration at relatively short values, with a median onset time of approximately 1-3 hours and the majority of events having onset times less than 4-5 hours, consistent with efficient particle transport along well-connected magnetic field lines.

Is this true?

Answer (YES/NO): YES